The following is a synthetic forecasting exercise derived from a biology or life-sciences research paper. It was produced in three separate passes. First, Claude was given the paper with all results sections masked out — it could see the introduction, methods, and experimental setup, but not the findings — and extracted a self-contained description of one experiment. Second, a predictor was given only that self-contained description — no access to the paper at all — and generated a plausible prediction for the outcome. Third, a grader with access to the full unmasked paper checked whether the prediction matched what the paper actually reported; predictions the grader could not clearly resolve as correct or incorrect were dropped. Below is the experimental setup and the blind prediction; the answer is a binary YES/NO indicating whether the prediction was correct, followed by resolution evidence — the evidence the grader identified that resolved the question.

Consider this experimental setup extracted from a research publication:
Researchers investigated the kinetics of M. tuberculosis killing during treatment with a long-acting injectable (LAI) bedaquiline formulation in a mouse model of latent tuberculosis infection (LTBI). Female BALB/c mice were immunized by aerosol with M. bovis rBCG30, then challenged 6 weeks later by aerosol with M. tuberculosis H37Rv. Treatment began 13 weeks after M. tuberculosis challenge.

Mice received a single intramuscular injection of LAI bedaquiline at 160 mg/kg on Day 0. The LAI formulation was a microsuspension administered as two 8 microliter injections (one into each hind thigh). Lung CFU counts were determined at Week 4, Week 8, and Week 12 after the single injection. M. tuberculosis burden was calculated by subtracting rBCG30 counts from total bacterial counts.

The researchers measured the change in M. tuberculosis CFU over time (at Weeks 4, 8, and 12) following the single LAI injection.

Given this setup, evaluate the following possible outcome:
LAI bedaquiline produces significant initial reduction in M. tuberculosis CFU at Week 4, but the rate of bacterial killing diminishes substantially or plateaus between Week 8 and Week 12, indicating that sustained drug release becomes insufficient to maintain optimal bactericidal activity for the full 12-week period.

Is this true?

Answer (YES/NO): NO